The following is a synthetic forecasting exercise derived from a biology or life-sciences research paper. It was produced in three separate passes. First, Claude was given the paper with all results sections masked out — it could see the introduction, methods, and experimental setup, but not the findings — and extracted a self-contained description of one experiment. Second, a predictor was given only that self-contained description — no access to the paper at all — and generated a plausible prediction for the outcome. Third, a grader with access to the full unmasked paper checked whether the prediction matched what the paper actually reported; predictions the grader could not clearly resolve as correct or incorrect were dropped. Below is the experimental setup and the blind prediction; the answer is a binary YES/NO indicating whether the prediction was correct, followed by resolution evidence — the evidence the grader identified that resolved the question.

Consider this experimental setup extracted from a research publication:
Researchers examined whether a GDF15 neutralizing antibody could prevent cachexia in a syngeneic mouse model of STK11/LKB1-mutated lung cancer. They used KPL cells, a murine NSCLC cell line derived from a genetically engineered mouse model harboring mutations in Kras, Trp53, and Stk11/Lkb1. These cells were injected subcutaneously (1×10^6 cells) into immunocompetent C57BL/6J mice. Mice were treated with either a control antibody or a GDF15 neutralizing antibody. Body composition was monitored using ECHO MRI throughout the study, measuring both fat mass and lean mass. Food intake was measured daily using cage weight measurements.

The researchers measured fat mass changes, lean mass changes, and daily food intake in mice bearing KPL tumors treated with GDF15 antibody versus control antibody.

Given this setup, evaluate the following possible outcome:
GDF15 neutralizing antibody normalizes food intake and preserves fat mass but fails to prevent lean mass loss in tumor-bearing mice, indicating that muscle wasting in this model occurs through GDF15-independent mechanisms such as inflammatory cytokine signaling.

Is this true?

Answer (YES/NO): NO